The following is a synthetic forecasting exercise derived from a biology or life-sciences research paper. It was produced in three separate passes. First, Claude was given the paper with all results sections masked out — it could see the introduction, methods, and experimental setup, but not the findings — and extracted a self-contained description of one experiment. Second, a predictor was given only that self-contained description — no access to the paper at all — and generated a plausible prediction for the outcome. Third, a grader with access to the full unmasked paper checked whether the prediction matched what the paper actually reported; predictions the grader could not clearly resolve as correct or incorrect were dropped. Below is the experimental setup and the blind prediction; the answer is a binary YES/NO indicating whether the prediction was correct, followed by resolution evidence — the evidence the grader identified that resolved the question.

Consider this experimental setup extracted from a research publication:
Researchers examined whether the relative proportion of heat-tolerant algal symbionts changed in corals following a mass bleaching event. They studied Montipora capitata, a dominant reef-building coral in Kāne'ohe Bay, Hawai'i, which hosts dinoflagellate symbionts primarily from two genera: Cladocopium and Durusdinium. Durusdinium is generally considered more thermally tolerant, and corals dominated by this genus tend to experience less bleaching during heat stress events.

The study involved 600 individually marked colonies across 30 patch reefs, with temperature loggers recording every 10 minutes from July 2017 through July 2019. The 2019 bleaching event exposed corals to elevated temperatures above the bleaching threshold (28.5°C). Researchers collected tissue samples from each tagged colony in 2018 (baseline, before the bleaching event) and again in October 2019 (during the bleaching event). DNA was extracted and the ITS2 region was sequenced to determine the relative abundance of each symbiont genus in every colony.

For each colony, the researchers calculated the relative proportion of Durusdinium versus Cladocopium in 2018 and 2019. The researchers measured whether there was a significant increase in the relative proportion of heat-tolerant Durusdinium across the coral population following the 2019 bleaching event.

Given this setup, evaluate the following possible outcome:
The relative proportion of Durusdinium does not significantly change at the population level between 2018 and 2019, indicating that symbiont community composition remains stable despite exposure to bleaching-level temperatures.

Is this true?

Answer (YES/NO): NO